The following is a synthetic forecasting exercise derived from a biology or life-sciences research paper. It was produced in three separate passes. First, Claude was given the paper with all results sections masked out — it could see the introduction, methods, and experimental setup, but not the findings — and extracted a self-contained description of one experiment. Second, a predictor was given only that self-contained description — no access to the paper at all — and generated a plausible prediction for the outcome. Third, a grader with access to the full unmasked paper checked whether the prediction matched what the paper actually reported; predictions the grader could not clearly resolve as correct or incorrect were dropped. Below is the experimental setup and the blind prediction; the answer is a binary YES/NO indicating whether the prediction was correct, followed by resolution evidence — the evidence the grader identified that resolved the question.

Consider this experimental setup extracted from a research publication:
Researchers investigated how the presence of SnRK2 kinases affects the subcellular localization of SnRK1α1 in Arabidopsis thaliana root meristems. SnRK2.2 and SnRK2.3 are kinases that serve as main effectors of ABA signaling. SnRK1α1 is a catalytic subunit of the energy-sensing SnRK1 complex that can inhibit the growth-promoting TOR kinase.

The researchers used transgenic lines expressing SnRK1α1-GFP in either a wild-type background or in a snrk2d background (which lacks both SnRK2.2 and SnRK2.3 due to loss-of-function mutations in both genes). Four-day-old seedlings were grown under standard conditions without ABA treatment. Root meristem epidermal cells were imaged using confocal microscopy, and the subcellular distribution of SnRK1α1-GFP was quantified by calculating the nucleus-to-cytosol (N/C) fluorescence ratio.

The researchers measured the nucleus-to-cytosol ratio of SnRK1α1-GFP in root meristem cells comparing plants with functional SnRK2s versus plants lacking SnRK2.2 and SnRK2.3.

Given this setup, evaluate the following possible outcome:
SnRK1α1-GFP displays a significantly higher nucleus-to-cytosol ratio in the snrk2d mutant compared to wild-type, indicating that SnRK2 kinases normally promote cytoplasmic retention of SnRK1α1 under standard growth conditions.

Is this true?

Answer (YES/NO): NO